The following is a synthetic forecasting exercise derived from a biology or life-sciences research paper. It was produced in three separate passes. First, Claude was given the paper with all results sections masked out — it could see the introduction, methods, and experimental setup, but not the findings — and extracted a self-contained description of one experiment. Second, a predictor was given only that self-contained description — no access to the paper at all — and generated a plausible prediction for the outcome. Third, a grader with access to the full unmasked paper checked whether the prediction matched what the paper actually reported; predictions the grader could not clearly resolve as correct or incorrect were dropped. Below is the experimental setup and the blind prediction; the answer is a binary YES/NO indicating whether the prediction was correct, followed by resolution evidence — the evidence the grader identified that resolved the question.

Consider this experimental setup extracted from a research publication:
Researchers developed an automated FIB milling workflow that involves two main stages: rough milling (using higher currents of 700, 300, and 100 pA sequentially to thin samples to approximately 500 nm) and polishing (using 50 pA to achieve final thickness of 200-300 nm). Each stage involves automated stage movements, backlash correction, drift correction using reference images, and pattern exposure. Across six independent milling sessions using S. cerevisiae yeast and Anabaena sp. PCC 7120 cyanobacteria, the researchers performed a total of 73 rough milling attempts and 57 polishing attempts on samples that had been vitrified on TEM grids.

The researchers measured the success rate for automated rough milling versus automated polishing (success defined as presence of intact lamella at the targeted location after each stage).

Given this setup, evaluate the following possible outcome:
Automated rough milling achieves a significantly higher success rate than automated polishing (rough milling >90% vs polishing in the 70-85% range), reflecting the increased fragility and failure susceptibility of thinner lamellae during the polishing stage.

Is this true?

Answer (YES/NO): YES